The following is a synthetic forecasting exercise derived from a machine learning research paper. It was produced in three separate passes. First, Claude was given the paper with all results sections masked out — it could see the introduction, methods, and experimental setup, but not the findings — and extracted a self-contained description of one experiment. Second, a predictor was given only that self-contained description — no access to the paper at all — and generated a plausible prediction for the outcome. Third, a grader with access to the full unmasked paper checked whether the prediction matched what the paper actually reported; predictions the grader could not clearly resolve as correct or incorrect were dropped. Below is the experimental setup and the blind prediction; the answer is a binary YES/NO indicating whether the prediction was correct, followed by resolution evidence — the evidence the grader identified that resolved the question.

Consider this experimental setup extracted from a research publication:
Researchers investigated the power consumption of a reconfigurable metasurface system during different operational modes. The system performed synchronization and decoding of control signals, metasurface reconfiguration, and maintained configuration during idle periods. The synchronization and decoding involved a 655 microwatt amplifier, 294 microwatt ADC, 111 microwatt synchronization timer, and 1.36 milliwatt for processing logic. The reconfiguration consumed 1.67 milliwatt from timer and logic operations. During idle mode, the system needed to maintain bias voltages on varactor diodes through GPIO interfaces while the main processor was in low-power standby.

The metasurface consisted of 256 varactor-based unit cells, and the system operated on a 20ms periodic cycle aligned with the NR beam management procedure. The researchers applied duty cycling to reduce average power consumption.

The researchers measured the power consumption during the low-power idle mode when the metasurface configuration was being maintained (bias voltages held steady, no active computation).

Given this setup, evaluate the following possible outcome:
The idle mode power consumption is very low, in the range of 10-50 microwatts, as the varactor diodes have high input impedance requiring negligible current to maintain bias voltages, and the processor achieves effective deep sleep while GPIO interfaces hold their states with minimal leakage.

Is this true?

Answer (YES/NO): NO